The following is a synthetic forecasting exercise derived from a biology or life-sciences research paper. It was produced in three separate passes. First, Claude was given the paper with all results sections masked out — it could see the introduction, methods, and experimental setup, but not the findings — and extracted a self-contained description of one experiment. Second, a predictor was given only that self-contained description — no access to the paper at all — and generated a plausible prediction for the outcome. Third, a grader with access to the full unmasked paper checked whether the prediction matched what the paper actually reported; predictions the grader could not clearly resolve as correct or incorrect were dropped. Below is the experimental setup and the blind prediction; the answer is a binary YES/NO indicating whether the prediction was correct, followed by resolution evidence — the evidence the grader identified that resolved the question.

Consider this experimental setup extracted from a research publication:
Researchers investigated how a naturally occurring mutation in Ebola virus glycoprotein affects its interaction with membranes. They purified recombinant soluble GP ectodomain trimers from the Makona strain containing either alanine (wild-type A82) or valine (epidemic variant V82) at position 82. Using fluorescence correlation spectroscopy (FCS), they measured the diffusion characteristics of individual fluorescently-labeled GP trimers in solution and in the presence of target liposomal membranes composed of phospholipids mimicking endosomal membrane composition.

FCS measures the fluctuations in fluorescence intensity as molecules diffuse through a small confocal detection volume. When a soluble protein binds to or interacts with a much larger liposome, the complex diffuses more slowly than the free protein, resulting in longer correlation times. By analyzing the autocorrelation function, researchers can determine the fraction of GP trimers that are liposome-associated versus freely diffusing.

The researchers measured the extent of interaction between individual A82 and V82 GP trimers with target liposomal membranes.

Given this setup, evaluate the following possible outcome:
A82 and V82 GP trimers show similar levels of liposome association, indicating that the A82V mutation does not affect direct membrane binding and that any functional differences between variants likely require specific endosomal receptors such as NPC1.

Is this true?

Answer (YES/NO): NO